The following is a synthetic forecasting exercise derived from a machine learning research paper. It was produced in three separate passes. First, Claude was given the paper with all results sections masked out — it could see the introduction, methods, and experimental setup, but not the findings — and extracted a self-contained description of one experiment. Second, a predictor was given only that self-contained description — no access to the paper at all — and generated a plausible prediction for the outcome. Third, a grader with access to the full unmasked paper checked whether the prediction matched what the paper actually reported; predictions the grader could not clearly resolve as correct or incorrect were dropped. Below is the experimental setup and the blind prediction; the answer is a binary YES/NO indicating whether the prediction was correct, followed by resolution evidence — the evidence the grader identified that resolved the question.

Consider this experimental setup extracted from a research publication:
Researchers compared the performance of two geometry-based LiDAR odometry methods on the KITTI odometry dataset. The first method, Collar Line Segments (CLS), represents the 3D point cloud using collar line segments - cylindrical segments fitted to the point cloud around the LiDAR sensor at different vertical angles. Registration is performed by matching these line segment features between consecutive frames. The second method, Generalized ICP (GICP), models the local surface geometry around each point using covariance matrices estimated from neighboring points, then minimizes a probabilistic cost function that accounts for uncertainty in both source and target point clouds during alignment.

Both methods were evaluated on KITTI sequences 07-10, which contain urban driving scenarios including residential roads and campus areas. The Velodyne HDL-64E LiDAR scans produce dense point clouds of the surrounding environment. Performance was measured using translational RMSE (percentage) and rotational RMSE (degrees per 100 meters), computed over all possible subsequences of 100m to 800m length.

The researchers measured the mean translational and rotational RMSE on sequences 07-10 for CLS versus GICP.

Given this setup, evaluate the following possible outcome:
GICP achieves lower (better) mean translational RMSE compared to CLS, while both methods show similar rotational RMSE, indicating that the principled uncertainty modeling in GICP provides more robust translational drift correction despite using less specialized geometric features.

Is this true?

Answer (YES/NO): NO